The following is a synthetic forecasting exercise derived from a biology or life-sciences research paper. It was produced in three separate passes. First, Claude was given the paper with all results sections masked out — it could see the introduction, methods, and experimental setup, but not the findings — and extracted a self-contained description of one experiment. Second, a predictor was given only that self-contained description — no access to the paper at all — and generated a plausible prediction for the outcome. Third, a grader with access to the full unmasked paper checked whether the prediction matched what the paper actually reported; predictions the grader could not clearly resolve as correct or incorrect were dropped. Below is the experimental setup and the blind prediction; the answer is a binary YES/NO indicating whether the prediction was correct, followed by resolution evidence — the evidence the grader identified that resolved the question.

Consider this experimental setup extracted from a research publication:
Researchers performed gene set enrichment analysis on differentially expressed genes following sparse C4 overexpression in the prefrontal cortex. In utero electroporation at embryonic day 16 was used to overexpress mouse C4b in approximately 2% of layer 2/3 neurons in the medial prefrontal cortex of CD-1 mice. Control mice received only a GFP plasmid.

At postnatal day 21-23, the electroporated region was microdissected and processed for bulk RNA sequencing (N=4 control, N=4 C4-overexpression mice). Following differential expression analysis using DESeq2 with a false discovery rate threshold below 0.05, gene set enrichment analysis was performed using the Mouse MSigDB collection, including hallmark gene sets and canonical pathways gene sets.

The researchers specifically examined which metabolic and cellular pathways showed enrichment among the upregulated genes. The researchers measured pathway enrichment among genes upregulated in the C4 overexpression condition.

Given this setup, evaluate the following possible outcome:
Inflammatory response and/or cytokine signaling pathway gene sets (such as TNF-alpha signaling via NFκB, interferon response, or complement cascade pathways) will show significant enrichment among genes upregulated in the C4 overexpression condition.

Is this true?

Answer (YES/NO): NO